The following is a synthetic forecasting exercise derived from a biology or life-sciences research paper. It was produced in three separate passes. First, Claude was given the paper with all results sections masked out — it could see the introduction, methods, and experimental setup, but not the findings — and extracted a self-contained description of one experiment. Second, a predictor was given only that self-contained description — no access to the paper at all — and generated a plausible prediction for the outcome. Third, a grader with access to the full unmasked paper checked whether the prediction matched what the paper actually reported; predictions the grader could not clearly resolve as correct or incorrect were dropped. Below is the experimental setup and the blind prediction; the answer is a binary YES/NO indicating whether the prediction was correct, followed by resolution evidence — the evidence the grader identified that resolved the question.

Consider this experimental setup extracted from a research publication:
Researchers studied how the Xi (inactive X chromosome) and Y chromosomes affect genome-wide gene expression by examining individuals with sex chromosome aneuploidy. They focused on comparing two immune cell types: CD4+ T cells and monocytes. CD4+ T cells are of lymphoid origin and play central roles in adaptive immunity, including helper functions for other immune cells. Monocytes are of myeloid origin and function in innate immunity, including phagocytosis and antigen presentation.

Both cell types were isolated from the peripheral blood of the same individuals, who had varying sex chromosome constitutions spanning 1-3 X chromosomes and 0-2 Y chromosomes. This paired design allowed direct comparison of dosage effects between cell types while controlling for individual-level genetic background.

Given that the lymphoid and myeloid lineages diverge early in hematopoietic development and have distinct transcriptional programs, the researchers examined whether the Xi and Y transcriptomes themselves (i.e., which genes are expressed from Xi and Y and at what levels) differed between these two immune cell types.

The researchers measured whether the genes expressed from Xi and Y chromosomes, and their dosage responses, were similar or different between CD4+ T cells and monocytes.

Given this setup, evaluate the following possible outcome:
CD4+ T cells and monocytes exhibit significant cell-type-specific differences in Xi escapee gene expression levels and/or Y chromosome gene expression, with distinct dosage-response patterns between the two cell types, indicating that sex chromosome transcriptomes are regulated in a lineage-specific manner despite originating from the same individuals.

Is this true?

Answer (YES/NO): NO